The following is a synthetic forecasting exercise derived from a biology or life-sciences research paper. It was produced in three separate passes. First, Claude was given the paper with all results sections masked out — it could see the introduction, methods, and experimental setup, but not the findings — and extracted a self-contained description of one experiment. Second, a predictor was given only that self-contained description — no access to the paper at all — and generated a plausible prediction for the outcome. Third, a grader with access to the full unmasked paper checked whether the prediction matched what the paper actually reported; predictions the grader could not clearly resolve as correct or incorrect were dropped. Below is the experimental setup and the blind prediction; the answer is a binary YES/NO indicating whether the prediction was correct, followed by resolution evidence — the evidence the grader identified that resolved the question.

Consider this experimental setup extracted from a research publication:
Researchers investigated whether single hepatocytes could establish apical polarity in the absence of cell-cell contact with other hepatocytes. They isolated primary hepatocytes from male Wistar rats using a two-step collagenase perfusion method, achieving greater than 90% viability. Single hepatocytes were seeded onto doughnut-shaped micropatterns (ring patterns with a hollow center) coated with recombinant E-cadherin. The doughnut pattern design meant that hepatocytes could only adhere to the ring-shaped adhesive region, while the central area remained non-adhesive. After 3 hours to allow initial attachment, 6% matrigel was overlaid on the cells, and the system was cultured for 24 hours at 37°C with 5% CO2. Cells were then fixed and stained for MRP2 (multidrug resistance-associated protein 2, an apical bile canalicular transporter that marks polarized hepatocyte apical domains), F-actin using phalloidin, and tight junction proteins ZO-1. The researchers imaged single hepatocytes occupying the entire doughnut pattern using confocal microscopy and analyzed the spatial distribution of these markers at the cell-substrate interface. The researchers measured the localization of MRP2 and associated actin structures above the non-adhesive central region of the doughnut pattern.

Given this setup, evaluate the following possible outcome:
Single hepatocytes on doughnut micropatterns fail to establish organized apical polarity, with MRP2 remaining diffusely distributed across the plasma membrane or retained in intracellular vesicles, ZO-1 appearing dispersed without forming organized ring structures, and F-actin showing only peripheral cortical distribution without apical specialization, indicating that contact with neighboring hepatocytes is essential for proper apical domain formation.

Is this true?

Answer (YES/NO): NO